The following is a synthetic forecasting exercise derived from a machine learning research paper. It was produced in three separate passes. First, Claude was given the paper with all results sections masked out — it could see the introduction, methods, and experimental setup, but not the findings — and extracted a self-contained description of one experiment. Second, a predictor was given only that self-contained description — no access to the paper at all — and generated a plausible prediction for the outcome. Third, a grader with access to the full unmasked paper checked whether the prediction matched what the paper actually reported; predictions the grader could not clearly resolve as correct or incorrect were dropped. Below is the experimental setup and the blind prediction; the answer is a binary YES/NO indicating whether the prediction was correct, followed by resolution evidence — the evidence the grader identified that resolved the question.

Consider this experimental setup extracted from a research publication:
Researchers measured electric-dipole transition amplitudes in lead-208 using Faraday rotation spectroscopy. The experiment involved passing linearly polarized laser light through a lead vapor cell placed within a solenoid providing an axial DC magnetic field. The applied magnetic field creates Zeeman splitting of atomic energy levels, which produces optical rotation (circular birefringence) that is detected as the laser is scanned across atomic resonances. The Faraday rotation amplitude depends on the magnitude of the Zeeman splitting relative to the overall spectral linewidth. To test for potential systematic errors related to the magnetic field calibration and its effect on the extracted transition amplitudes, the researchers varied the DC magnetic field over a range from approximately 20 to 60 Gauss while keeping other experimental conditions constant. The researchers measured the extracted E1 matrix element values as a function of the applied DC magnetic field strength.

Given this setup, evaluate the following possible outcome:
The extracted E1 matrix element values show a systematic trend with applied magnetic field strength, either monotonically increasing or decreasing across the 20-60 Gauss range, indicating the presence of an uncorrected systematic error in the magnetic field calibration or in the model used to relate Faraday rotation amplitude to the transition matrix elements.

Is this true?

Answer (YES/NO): NO